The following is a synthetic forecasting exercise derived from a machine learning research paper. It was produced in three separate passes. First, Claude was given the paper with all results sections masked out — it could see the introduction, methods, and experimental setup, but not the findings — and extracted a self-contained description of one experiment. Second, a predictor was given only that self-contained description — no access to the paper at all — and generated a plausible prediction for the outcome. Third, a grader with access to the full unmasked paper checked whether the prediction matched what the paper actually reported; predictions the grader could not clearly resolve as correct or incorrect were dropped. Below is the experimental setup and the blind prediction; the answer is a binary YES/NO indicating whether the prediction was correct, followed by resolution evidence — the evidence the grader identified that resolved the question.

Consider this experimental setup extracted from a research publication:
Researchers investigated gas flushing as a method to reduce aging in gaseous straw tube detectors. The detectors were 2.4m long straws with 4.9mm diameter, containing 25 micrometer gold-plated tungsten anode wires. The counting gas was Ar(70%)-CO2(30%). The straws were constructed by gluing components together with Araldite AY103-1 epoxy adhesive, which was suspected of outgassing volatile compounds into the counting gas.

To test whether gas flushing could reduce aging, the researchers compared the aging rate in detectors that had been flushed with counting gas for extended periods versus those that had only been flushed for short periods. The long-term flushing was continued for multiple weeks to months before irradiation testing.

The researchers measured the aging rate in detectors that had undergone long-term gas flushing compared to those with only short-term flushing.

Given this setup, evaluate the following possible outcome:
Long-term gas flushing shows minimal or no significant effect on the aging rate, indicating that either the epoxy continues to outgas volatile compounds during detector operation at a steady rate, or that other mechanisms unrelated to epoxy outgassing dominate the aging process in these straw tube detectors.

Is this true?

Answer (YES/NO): NO